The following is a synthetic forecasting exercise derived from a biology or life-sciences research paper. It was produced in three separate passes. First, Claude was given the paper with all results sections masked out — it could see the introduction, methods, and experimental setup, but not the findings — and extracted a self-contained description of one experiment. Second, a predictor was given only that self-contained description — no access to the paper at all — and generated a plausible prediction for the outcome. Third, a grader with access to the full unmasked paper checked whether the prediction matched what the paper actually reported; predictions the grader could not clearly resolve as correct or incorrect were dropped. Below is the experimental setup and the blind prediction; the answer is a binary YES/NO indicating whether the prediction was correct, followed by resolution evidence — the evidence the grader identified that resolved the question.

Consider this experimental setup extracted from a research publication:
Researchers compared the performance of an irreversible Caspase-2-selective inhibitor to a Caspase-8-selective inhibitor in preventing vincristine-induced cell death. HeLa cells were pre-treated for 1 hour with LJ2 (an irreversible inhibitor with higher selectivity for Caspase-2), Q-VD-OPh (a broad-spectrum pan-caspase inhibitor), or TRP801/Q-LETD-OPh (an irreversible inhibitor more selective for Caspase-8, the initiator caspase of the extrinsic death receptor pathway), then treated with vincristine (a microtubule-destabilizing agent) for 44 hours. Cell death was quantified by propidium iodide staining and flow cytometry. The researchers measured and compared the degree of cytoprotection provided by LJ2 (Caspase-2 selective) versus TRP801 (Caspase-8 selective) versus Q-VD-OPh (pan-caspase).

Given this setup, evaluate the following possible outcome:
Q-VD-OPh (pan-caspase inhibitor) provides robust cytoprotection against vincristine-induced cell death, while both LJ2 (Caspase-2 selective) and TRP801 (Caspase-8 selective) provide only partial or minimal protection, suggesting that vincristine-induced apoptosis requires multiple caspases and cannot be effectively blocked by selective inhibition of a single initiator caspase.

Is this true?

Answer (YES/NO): NO